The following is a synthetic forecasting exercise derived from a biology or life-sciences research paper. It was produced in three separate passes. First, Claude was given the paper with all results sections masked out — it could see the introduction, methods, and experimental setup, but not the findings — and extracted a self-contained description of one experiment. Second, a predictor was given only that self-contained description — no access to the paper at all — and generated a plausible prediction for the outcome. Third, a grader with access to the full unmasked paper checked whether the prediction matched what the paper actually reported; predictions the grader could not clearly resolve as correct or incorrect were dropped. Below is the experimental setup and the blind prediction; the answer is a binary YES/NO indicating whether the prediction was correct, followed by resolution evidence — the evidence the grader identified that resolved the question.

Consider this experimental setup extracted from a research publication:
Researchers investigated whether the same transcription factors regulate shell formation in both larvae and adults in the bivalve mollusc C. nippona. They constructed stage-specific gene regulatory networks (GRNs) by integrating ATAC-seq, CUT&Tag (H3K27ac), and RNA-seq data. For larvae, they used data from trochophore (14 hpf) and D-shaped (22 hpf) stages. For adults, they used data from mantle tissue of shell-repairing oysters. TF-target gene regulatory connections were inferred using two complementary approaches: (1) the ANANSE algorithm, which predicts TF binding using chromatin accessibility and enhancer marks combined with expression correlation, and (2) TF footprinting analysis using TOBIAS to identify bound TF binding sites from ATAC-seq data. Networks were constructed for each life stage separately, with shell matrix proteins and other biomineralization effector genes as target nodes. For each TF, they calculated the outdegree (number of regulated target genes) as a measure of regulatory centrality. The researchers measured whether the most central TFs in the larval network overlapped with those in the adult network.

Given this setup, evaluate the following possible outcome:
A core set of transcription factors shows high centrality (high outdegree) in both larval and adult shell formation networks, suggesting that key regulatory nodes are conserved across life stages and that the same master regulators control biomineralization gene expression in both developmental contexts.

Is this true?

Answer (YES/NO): YES